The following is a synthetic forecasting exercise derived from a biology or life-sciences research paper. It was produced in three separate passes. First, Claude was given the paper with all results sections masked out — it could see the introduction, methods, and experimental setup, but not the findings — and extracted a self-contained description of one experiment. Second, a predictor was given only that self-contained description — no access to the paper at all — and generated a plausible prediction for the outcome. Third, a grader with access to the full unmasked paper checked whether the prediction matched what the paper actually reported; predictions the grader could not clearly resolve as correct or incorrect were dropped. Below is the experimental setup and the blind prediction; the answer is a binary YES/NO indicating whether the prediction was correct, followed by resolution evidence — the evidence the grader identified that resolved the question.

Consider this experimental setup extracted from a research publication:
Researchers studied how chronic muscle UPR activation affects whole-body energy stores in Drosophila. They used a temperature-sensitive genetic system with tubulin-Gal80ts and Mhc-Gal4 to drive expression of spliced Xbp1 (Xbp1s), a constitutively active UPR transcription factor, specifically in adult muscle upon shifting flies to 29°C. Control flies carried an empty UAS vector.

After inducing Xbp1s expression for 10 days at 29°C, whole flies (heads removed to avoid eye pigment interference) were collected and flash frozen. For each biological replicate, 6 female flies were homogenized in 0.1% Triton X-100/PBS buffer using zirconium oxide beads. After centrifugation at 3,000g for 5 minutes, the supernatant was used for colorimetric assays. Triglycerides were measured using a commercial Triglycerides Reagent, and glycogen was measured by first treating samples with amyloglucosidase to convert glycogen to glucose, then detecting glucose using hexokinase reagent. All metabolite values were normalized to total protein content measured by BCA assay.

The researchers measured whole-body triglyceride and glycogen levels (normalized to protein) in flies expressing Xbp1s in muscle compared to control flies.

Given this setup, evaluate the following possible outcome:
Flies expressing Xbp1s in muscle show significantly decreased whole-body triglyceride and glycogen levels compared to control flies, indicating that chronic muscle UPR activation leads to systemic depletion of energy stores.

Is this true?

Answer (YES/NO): YES